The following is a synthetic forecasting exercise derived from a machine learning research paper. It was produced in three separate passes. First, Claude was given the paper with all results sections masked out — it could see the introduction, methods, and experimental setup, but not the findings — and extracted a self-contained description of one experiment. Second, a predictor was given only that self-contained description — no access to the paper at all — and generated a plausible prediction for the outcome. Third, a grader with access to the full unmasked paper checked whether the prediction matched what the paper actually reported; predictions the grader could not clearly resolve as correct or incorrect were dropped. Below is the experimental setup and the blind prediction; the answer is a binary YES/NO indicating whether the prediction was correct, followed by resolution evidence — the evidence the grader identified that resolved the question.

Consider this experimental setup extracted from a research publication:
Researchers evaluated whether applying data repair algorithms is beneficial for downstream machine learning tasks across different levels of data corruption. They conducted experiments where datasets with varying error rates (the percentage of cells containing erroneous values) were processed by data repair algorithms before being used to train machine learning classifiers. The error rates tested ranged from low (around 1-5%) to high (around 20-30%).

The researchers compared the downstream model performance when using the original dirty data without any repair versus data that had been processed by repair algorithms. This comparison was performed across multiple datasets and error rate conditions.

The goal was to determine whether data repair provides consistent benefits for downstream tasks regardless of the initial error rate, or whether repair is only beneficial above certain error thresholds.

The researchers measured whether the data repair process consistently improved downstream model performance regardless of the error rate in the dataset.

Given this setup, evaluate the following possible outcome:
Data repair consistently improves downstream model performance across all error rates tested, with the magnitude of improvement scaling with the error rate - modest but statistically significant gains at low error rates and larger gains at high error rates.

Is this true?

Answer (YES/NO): NO